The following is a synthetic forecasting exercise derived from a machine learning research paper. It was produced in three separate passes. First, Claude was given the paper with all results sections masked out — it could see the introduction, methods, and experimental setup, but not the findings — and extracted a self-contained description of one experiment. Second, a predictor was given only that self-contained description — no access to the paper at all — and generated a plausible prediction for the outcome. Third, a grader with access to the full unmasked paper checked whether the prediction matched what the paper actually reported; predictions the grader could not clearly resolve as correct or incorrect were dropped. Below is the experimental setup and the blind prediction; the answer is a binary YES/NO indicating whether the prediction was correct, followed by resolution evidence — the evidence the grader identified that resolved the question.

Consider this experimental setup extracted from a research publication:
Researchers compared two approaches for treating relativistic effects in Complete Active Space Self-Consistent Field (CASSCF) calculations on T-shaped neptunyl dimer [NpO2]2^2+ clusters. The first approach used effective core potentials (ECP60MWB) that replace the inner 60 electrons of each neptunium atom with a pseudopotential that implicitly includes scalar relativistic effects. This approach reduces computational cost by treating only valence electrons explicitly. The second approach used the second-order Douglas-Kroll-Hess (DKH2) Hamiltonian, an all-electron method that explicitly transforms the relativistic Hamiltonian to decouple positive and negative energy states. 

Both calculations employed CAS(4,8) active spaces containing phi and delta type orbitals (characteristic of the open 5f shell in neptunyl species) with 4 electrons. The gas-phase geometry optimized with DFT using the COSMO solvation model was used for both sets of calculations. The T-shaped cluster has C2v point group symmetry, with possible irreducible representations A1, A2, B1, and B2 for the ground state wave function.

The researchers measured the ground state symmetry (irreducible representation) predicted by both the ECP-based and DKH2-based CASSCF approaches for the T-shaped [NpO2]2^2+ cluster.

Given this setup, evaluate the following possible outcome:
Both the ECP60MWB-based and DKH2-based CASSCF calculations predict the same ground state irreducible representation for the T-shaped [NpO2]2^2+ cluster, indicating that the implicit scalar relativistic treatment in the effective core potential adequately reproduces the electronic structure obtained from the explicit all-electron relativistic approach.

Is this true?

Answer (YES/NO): NO